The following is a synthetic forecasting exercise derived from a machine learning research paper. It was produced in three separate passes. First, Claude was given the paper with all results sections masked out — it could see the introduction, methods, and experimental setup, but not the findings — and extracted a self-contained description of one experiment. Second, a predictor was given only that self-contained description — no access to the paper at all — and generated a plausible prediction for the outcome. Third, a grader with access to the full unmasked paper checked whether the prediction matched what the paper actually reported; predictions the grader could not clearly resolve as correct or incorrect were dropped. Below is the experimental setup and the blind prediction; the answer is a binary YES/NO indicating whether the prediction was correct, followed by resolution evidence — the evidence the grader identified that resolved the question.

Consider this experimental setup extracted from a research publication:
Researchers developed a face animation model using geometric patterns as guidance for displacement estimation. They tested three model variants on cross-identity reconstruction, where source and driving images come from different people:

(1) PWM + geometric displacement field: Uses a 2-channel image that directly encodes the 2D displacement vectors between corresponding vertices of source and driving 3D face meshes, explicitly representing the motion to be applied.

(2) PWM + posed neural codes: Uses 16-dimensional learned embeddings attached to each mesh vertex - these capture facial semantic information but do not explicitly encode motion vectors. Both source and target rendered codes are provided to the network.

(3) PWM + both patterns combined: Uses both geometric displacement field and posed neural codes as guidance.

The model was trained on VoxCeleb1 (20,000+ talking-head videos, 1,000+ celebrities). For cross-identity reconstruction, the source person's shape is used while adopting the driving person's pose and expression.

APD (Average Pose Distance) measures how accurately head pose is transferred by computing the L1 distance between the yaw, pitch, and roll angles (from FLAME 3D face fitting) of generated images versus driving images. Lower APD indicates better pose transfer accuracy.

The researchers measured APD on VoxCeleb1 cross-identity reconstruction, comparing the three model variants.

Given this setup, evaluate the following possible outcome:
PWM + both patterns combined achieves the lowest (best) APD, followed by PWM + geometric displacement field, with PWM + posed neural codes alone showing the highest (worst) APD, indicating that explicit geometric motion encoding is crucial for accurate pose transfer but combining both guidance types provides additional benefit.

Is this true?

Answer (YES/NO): NO